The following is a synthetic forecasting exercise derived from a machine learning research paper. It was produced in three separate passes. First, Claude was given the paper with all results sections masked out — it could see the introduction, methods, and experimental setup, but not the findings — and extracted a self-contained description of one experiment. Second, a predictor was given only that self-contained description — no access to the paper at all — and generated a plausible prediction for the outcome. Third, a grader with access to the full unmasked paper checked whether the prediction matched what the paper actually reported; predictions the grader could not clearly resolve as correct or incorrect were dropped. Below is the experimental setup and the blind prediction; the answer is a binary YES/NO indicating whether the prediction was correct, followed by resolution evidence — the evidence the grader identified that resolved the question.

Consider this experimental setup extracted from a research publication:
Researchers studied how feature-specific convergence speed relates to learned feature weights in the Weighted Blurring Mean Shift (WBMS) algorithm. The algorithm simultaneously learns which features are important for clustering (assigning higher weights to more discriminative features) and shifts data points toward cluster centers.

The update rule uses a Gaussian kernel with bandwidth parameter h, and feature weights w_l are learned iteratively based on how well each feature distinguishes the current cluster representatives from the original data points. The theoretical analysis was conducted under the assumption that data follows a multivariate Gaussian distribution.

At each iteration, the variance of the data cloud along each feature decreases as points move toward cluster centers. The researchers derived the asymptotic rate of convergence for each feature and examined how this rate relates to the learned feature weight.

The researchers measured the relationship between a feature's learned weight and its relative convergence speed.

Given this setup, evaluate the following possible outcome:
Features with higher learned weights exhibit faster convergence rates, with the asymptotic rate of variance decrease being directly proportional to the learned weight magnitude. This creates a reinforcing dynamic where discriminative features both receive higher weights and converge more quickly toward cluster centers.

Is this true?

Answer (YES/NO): NO